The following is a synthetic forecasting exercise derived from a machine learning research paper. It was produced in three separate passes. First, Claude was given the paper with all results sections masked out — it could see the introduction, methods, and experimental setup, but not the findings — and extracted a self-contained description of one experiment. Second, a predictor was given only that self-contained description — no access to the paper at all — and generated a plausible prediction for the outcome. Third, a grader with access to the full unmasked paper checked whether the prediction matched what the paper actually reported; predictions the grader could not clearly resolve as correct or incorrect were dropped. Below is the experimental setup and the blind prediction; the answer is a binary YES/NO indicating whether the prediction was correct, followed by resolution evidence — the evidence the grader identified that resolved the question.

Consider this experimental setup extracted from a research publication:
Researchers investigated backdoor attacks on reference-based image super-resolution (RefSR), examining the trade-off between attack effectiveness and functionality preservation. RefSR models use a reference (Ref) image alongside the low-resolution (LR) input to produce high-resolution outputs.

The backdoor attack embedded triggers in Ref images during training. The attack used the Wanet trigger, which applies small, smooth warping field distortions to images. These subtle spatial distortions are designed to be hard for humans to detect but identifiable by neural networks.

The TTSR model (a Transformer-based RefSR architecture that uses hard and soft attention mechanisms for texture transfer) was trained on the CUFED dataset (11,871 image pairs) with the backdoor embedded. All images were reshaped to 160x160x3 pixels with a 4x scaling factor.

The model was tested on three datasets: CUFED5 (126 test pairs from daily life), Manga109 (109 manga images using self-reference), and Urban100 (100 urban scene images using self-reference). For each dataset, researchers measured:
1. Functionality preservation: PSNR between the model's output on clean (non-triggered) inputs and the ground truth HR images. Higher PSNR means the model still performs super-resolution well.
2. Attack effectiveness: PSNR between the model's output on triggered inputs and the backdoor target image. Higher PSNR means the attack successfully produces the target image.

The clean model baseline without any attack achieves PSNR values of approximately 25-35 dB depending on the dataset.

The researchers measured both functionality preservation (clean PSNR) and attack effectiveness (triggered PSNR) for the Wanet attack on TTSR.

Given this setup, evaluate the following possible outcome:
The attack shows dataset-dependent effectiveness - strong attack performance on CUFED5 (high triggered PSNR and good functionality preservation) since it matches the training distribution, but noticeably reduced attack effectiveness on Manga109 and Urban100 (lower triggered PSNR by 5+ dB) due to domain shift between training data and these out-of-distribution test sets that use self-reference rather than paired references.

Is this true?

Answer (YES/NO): NO